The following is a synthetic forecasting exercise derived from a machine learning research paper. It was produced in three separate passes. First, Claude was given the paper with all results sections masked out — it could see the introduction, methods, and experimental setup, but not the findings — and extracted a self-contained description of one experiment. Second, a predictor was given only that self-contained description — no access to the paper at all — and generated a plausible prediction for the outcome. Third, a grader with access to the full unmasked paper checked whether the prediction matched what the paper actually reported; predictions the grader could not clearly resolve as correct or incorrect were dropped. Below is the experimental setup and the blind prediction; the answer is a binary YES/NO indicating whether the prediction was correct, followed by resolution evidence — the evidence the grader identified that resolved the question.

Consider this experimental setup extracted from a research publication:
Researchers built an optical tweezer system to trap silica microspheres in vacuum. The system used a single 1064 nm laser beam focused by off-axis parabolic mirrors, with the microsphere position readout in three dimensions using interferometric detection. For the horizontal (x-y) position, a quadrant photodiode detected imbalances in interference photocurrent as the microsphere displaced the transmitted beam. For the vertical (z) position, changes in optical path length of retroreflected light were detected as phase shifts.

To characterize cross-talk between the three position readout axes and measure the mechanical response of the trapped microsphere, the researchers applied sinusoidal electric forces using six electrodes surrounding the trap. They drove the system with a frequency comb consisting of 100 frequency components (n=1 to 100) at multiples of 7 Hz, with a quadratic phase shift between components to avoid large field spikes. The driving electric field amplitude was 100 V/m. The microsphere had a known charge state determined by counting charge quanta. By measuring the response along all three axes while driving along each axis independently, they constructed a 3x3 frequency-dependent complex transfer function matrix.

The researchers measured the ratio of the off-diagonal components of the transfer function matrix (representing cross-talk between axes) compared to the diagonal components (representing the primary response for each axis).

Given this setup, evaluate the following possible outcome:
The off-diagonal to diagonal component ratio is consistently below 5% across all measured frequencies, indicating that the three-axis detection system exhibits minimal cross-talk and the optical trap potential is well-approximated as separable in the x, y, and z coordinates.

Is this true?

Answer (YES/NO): NO